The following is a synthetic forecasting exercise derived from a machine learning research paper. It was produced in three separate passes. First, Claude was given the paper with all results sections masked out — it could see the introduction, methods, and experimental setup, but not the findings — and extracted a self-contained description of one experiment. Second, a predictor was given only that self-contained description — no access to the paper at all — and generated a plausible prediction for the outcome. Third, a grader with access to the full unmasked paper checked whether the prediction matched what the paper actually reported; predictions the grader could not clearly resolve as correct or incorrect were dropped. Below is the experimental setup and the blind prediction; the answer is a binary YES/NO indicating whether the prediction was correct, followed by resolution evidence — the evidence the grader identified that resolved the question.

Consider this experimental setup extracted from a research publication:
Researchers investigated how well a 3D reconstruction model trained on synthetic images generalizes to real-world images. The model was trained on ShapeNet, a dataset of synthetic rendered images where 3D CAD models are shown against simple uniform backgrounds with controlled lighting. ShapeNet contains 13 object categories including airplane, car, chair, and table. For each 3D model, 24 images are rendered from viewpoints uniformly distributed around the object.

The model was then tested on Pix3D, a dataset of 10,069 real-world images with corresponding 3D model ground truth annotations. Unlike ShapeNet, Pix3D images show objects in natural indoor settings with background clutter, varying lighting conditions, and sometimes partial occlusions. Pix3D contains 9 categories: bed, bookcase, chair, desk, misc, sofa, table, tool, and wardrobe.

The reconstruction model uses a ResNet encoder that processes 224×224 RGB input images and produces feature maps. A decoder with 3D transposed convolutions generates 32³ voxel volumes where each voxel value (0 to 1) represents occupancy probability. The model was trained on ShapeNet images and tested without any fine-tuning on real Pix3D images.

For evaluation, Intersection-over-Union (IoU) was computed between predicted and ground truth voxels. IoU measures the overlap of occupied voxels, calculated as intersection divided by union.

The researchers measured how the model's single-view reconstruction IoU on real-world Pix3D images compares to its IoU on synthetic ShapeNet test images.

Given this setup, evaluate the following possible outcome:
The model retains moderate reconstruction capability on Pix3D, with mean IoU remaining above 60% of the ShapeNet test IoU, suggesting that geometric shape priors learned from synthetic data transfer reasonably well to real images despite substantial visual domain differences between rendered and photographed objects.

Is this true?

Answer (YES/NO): NO